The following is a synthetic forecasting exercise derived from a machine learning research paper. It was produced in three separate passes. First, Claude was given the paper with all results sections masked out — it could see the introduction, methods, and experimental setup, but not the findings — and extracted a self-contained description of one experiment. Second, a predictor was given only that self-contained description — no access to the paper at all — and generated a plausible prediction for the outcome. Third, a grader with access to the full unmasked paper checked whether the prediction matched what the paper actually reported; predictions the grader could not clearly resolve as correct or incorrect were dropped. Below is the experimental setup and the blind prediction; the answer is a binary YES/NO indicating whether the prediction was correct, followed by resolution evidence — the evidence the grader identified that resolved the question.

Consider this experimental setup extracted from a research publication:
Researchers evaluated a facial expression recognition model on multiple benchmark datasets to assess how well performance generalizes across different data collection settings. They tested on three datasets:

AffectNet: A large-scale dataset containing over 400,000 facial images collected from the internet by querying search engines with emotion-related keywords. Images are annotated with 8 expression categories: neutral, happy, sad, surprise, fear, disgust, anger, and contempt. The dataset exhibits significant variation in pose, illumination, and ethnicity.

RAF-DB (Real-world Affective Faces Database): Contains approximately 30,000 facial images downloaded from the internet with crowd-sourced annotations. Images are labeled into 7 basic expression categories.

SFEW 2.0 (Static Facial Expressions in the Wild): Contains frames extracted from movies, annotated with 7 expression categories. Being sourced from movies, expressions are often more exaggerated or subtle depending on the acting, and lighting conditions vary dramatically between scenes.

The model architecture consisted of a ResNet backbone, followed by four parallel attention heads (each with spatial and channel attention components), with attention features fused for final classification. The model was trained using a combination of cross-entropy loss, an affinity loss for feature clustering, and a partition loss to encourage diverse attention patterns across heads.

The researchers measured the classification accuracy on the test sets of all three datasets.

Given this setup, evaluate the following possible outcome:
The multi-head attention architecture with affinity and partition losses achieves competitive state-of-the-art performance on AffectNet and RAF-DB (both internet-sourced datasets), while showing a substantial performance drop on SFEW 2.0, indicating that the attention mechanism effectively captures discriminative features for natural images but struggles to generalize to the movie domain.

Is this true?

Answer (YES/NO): NO